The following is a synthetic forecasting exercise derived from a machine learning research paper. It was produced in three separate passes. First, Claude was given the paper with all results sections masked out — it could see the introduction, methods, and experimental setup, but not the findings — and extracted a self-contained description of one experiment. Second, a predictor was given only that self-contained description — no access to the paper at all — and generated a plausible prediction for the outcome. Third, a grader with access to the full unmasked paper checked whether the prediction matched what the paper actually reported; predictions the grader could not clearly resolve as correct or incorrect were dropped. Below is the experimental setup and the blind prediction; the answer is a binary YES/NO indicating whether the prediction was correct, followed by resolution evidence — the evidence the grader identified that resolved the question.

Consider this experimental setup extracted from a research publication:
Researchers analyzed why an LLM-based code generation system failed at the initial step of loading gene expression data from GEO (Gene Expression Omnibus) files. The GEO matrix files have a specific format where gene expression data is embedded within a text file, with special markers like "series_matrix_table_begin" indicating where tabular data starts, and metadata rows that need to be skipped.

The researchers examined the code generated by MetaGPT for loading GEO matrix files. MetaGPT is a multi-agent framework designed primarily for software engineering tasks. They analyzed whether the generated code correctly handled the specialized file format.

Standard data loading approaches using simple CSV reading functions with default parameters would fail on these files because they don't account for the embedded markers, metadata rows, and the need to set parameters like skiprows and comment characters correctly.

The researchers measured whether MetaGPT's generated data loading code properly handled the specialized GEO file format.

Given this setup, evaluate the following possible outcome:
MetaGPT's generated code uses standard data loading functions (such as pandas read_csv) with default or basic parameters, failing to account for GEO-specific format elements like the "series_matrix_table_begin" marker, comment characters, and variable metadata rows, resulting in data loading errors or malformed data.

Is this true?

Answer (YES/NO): YES